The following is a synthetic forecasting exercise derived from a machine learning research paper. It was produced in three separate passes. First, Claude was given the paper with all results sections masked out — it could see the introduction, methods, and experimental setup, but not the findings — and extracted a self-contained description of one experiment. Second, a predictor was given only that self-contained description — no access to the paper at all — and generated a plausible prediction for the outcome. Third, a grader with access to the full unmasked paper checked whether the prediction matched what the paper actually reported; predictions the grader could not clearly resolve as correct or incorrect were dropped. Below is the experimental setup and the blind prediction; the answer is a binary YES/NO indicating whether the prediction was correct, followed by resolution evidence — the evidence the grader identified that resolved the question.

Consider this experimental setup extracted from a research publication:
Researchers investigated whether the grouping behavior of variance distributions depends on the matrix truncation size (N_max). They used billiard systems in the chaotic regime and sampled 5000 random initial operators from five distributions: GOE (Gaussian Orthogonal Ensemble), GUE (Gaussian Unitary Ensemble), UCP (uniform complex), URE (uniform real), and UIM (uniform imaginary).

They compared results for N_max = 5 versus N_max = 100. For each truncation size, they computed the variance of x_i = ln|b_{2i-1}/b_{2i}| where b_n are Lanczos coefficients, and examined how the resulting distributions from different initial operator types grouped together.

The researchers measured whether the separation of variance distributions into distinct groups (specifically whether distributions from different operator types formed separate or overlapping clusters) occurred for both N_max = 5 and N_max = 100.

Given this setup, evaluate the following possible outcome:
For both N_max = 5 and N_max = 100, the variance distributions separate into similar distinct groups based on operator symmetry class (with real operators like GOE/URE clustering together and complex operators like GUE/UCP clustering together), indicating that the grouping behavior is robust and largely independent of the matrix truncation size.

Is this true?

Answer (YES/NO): NO